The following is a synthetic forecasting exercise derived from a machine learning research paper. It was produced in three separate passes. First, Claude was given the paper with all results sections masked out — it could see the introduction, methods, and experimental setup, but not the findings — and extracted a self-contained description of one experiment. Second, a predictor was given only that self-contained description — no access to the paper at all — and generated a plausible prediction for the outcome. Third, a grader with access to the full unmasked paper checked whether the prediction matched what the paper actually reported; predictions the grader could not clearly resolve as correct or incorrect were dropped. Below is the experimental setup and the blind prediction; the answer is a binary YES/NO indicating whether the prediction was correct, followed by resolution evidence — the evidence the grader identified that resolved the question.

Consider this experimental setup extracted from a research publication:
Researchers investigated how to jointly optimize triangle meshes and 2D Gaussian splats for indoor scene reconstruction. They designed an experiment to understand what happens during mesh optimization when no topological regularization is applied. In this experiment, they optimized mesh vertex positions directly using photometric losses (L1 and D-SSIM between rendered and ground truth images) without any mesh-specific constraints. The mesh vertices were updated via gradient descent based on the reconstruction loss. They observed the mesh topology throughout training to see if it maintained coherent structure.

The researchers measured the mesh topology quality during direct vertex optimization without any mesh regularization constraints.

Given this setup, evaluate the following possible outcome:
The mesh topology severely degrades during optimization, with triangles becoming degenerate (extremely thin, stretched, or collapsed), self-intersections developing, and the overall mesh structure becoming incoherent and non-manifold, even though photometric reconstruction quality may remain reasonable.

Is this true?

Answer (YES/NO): YES